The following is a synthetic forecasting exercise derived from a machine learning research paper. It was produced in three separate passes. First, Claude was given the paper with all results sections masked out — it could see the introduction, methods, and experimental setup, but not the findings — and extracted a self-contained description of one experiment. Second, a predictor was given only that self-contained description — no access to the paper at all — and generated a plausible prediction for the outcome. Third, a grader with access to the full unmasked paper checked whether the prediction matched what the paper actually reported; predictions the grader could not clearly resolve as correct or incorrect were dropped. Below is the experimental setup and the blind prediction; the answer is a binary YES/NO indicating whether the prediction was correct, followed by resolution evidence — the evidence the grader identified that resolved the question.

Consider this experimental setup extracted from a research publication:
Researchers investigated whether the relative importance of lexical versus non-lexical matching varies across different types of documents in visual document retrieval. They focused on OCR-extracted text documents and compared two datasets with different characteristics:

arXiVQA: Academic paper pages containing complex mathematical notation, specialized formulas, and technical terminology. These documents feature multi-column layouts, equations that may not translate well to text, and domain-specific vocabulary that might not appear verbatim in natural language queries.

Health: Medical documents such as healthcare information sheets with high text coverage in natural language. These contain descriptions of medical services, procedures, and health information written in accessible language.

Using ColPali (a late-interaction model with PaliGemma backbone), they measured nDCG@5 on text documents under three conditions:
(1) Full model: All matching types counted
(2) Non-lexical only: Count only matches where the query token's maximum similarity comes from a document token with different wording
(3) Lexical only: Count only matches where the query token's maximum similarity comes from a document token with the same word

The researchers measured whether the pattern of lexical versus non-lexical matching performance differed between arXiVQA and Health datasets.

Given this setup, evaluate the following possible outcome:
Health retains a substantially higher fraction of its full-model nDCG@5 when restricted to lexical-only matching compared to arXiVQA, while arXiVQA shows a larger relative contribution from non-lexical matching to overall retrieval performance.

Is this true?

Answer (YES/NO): YES